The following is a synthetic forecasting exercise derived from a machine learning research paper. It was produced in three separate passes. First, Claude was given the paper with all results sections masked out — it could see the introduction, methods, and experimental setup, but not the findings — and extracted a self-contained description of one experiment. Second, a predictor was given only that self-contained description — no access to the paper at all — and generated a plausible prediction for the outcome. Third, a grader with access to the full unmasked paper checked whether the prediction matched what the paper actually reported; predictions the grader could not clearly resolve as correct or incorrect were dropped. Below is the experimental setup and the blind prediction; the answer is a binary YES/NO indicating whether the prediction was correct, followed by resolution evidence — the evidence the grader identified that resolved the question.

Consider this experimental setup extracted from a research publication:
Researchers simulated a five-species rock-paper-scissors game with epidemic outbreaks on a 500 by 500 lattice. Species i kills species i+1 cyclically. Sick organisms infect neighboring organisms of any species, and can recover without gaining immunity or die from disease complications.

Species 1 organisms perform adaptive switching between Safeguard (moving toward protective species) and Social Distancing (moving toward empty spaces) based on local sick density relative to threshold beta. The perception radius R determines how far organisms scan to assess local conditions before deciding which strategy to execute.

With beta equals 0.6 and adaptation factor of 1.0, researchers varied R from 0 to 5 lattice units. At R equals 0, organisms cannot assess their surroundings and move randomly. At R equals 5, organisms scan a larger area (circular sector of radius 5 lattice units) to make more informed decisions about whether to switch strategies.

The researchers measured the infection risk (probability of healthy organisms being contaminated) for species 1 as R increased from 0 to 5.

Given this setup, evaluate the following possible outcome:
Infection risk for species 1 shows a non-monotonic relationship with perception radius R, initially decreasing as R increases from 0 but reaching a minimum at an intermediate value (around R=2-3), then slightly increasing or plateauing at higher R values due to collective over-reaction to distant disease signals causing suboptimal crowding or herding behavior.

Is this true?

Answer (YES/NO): NO